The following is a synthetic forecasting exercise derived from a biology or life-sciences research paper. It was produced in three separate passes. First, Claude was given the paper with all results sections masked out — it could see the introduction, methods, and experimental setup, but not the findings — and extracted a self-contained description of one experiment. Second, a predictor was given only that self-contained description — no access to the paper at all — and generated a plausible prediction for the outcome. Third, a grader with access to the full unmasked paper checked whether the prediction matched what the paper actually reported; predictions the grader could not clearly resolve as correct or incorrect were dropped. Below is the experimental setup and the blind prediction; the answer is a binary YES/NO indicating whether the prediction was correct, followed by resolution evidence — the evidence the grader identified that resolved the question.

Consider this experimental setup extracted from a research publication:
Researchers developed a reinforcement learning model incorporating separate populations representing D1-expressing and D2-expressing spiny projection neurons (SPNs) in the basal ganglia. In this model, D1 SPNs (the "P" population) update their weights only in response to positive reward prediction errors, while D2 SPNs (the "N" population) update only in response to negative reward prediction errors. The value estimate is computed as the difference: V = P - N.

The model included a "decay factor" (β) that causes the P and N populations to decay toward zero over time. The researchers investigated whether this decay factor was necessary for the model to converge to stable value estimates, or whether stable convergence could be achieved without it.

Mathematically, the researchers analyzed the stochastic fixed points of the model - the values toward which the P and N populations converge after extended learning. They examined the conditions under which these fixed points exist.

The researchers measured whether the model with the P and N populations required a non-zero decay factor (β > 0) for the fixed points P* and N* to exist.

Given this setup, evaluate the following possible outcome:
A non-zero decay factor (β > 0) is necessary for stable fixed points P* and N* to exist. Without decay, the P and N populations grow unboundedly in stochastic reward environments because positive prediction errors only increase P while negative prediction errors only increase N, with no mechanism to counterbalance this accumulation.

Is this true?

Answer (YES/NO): YES